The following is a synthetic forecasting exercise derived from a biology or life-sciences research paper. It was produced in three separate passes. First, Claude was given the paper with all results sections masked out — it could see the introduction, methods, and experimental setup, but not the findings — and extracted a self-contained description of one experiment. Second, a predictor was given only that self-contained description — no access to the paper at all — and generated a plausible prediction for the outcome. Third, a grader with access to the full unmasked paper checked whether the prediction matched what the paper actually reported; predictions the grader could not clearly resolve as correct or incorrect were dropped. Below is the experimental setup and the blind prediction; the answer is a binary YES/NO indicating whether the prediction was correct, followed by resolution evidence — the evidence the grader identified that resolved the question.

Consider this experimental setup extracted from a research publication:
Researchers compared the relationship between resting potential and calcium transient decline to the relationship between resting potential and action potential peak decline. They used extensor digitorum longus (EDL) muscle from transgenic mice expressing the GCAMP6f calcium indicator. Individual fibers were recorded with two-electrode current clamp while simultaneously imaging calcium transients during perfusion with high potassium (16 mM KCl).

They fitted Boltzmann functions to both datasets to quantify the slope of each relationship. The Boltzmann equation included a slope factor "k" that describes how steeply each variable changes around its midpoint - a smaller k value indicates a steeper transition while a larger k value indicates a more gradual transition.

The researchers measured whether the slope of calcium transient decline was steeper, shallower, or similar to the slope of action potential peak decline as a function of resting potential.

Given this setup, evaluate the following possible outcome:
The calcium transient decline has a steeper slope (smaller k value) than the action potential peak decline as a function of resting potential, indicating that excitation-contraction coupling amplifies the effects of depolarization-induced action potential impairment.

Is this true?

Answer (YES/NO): YES